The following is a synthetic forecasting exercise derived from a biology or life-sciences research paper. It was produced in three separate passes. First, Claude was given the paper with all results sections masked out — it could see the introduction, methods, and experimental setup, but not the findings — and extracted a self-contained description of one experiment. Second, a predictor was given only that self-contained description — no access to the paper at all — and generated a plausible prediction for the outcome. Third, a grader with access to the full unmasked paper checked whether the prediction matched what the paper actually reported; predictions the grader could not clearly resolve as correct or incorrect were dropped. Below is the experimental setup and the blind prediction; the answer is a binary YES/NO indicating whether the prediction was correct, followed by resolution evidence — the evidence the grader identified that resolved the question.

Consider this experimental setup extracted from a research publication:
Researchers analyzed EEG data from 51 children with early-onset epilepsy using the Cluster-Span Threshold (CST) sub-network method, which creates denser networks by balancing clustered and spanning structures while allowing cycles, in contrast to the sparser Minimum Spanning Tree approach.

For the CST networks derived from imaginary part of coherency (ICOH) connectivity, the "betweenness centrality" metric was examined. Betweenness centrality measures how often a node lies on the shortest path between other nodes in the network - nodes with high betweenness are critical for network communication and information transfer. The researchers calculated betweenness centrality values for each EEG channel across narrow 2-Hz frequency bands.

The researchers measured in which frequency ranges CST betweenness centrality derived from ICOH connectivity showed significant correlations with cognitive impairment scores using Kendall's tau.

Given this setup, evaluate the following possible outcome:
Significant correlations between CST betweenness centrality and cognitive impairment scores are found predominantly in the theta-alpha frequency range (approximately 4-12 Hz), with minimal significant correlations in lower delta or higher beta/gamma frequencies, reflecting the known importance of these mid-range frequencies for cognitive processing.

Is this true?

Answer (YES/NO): NO